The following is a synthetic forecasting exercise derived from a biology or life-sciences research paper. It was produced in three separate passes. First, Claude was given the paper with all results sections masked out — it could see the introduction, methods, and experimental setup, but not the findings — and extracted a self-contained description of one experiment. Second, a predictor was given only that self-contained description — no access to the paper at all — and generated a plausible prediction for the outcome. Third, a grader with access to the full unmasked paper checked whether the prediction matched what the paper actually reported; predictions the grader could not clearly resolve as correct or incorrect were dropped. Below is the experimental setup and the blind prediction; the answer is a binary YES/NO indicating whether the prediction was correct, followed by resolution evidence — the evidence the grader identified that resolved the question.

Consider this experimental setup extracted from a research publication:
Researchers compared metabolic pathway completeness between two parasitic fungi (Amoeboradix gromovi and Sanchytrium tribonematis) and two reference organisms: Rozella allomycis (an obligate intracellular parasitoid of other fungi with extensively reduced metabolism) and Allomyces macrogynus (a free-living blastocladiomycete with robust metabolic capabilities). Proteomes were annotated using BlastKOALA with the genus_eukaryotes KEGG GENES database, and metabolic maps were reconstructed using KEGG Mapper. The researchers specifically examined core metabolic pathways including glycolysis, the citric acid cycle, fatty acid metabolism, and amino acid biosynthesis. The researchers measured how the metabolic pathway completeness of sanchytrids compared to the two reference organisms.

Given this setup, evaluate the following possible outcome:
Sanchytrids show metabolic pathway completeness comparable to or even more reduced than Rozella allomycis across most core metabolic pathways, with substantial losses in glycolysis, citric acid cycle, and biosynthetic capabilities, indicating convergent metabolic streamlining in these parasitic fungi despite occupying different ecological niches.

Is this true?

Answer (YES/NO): NO